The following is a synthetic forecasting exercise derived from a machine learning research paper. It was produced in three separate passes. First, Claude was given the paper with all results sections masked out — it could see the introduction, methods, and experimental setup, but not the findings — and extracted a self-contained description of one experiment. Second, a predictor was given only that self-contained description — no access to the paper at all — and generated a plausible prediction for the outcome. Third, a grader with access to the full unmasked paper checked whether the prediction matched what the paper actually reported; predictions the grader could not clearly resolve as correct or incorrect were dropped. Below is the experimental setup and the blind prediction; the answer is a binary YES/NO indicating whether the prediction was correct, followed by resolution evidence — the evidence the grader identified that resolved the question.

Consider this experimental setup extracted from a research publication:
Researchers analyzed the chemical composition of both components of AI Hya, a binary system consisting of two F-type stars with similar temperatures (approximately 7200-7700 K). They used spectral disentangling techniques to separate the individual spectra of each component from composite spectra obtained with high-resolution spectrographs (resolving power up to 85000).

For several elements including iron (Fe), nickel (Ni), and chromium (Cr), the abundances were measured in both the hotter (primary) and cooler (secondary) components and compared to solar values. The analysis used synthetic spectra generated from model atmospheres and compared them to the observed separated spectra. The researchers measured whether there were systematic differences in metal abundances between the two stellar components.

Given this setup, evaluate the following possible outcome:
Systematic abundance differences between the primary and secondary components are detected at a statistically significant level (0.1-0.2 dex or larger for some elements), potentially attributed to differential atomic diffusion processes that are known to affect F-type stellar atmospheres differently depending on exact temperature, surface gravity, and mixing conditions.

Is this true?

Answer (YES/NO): YES